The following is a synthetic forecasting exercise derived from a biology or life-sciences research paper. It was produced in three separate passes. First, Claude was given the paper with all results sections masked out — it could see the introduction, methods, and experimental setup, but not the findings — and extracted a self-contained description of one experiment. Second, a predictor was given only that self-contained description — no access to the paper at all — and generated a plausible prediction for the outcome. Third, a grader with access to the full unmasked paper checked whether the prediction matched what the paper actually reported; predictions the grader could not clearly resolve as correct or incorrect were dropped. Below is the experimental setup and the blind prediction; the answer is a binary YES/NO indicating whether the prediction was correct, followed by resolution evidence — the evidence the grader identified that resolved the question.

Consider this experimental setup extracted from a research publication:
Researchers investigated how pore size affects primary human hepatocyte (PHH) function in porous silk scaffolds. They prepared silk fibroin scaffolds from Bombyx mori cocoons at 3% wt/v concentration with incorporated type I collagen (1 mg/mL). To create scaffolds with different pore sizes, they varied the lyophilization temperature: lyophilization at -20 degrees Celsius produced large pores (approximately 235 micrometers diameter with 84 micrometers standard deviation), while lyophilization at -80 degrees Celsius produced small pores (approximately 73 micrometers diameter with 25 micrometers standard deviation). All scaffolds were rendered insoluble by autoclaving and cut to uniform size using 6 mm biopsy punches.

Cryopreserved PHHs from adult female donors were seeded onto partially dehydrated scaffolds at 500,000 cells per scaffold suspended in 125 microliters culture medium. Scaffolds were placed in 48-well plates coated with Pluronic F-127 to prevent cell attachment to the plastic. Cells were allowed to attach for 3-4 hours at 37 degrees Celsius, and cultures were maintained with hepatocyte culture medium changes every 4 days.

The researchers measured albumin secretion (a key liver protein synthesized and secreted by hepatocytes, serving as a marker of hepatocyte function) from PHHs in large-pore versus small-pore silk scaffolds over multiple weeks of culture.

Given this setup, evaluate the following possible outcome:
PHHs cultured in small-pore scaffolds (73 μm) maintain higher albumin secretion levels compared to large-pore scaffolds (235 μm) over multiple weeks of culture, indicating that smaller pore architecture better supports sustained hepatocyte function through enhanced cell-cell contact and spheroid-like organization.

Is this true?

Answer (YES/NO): YES